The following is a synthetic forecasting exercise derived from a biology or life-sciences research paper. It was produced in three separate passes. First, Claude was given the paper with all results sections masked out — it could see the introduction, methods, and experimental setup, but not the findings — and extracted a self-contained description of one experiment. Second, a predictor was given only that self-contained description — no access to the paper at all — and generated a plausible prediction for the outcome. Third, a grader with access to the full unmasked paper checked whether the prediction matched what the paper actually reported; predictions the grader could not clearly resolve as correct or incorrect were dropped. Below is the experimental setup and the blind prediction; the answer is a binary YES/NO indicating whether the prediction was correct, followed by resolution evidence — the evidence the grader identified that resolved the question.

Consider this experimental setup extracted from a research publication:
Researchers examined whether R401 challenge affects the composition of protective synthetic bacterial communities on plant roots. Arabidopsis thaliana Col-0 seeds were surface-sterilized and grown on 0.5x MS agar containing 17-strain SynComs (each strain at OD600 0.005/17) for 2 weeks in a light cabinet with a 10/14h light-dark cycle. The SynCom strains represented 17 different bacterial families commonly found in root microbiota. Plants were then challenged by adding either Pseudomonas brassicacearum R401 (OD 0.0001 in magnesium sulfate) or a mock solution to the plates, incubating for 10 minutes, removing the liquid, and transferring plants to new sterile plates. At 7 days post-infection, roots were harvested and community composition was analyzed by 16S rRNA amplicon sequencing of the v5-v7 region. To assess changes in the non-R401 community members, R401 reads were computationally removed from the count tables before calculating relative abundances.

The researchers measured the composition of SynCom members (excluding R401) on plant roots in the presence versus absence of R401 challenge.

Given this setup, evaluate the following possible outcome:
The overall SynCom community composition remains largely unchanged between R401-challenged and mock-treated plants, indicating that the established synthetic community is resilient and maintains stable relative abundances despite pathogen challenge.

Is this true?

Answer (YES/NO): NO